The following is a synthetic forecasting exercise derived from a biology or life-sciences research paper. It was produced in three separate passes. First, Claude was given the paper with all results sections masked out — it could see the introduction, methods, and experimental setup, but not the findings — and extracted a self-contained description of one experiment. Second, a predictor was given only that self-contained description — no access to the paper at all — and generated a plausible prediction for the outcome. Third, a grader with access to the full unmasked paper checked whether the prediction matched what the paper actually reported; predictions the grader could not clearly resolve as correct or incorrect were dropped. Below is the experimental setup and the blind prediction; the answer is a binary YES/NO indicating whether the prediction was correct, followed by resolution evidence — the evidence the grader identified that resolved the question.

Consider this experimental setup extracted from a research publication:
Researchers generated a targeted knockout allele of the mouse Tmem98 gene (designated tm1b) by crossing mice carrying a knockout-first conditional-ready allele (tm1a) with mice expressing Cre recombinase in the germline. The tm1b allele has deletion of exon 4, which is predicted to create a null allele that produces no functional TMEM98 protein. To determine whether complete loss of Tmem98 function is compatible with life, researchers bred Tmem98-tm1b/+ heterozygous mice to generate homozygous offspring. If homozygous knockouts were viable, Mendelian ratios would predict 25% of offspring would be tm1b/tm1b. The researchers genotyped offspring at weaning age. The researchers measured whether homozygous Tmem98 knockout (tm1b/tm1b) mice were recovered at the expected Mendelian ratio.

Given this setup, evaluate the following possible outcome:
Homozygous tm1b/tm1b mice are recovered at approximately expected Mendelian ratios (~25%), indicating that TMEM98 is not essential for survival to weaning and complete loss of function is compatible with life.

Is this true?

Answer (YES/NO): NO